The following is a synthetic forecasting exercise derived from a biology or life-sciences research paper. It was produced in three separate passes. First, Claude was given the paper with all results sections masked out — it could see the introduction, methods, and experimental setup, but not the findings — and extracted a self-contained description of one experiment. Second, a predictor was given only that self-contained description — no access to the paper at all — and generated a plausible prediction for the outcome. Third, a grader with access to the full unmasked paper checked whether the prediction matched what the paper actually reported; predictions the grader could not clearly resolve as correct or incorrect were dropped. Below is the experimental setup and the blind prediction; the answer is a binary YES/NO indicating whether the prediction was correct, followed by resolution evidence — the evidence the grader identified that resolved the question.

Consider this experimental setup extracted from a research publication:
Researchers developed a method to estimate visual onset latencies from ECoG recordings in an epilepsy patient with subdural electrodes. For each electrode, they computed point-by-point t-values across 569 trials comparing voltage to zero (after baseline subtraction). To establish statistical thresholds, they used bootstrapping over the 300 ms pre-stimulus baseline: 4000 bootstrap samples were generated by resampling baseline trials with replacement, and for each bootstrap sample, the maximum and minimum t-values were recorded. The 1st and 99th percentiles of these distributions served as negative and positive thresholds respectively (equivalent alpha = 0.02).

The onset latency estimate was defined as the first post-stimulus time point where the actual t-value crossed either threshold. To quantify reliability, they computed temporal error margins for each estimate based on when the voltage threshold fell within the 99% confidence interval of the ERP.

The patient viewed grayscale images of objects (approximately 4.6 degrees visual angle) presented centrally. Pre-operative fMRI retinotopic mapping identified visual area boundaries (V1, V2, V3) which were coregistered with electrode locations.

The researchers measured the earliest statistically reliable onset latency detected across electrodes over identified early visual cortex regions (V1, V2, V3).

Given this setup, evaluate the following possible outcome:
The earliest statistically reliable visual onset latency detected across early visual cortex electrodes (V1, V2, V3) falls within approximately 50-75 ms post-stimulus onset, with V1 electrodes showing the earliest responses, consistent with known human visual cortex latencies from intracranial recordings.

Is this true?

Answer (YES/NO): YES